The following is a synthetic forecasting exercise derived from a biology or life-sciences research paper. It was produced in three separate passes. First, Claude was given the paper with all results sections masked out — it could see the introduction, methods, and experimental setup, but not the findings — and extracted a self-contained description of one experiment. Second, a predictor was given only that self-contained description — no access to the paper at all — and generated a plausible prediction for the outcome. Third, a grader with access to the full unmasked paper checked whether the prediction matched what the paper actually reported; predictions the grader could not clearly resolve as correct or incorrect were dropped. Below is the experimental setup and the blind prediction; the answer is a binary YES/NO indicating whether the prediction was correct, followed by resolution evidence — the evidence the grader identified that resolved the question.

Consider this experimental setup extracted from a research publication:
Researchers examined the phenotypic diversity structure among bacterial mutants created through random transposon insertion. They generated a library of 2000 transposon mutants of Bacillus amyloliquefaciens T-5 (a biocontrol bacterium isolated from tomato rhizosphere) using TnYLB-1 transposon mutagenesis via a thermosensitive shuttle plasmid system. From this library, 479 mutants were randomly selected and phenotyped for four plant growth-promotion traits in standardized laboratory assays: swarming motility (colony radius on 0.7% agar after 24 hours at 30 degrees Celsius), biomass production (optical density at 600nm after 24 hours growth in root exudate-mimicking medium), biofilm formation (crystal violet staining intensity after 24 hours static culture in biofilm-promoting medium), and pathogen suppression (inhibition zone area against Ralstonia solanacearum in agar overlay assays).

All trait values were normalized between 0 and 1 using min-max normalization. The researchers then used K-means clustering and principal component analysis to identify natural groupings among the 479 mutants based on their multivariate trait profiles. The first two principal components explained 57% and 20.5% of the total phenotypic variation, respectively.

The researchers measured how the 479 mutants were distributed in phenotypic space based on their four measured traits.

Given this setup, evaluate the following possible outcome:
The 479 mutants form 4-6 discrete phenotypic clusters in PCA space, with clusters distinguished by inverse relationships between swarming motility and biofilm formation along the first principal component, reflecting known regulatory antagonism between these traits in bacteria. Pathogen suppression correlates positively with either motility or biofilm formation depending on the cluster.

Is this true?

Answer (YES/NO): NO